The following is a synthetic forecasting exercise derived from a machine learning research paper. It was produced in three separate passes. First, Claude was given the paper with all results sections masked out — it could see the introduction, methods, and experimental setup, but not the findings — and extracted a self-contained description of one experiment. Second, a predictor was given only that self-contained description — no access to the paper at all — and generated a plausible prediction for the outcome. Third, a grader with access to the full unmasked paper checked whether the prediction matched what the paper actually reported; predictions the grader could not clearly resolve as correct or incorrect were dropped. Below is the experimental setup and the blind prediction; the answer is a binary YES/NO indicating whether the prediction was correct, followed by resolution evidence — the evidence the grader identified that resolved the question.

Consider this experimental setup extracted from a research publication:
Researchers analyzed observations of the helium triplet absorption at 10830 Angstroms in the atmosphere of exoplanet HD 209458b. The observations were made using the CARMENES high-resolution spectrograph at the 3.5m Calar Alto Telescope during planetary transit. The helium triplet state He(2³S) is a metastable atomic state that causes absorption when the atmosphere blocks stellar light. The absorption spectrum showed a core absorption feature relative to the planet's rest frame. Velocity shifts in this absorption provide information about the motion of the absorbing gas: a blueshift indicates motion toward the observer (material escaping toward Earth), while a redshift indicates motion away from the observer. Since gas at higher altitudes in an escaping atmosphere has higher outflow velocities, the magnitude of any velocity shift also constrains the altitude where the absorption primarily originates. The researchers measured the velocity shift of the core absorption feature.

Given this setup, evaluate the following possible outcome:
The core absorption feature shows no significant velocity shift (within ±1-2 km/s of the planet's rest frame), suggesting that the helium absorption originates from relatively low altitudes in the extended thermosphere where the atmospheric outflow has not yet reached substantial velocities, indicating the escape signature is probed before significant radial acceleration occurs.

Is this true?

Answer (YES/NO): YES